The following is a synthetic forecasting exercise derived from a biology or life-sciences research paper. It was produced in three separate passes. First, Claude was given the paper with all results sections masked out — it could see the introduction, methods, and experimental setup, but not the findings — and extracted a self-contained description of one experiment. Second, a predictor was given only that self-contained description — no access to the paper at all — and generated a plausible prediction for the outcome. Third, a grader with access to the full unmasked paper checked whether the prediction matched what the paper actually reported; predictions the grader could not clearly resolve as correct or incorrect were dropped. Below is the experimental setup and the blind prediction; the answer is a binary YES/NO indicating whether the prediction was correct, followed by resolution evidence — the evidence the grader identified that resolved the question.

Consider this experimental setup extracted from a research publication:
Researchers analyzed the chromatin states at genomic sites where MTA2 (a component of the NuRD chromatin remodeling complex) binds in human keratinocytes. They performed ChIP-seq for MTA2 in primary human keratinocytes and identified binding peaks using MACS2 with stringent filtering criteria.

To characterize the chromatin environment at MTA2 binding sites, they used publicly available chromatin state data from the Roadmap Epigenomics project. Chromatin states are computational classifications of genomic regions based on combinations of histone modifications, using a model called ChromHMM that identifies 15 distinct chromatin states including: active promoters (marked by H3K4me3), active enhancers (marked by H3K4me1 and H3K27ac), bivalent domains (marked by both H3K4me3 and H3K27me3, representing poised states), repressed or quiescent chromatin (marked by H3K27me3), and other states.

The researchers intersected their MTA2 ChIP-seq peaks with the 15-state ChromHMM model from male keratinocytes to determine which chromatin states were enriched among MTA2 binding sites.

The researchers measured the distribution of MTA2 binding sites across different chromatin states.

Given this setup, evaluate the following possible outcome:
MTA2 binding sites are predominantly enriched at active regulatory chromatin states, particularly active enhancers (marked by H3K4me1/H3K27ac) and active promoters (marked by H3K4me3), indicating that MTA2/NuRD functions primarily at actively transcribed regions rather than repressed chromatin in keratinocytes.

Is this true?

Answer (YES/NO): NO